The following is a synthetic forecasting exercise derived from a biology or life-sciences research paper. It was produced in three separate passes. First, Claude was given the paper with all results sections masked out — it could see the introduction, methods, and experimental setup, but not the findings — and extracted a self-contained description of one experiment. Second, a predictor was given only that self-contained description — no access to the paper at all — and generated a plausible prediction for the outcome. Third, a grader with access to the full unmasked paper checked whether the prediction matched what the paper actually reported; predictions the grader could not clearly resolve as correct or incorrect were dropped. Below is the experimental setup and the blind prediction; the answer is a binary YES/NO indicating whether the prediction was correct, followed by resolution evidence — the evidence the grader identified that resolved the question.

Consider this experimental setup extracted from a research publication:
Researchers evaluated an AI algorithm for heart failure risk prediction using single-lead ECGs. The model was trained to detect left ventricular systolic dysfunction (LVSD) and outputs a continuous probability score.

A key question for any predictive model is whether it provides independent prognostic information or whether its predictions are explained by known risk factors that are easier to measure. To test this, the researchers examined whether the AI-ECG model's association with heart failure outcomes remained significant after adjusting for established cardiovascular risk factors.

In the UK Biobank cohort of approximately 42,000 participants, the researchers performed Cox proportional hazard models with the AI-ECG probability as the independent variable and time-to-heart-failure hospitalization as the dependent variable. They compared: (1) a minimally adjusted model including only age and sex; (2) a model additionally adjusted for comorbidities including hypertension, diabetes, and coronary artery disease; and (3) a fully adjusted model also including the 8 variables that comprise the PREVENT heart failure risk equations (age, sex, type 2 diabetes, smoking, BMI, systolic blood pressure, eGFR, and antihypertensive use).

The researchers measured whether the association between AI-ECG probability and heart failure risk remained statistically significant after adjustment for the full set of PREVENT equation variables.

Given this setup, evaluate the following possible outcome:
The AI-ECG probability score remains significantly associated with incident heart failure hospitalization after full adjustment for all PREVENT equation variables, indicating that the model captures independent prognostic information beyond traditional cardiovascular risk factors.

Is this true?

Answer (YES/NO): YES